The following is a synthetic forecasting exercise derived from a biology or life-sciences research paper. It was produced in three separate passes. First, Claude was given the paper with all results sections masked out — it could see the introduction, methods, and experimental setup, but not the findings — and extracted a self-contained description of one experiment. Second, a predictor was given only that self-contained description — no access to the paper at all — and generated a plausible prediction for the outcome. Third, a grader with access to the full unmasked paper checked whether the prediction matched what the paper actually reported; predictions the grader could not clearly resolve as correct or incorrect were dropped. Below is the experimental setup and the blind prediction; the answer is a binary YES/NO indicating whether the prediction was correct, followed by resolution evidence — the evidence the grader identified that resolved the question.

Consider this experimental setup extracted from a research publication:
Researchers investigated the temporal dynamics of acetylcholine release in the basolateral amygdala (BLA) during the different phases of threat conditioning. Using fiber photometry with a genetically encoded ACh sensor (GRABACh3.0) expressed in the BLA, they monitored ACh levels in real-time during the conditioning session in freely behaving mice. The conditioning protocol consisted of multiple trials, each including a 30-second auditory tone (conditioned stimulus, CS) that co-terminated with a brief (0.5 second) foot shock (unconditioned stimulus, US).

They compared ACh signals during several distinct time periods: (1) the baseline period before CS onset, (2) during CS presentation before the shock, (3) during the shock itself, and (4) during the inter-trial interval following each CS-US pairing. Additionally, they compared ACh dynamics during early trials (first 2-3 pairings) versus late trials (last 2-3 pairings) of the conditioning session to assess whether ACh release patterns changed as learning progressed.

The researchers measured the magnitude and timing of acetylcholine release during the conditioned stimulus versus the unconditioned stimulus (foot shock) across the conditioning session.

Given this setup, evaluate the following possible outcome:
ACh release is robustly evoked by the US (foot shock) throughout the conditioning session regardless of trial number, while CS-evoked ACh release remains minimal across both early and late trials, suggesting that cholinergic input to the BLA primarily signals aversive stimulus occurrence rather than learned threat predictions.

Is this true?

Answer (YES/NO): NO